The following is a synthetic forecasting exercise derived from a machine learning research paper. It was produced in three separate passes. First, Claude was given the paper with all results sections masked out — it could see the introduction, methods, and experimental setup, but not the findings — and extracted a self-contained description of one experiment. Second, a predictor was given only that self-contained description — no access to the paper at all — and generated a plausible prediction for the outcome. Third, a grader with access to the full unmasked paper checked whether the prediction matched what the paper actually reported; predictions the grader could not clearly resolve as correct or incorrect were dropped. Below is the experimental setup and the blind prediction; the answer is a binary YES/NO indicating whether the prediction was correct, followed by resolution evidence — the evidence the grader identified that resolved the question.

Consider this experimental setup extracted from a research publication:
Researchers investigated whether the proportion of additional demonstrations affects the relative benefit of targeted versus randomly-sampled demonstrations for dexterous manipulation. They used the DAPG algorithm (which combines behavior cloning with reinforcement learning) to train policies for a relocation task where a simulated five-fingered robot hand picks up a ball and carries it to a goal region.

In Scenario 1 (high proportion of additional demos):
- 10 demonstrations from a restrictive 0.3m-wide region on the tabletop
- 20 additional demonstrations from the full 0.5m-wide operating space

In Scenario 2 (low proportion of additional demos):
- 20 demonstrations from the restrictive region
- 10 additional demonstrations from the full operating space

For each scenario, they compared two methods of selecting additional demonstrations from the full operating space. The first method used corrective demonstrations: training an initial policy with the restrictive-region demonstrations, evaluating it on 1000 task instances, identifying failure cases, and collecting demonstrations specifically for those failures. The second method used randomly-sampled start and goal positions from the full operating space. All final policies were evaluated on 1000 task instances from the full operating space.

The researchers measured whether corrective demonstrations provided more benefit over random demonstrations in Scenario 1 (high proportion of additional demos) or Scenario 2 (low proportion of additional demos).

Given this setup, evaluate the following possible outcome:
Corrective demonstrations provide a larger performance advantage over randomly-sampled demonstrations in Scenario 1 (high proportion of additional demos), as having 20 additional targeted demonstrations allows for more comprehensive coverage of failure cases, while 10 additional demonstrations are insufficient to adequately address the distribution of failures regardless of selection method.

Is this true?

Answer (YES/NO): YES